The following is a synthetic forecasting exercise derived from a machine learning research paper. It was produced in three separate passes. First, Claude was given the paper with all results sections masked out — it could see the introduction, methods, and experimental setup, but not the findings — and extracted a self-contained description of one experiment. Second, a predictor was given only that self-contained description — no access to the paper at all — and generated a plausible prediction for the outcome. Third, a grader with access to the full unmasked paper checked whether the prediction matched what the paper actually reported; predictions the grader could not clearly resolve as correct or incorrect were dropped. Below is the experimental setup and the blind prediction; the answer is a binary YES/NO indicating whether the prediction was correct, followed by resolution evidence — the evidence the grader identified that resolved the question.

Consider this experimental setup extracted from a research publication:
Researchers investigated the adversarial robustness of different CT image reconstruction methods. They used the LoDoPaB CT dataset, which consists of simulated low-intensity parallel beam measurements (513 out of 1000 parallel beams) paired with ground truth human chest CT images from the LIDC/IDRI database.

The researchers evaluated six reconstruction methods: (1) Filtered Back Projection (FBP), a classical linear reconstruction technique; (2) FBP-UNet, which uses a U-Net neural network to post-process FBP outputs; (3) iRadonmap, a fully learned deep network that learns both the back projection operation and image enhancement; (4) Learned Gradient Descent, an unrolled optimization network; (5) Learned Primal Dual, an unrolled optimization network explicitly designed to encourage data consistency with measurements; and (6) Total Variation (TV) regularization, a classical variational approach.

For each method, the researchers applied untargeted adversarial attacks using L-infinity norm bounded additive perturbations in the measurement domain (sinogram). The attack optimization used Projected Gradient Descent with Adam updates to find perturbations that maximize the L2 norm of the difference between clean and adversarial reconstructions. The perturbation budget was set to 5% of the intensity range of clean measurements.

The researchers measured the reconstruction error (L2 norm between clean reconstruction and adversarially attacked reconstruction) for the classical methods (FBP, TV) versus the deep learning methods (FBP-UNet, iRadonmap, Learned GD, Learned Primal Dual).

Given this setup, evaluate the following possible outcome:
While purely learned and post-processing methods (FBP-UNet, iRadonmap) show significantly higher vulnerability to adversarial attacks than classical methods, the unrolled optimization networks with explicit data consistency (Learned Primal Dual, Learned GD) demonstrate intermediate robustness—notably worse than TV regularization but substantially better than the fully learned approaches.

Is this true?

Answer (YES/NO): NO